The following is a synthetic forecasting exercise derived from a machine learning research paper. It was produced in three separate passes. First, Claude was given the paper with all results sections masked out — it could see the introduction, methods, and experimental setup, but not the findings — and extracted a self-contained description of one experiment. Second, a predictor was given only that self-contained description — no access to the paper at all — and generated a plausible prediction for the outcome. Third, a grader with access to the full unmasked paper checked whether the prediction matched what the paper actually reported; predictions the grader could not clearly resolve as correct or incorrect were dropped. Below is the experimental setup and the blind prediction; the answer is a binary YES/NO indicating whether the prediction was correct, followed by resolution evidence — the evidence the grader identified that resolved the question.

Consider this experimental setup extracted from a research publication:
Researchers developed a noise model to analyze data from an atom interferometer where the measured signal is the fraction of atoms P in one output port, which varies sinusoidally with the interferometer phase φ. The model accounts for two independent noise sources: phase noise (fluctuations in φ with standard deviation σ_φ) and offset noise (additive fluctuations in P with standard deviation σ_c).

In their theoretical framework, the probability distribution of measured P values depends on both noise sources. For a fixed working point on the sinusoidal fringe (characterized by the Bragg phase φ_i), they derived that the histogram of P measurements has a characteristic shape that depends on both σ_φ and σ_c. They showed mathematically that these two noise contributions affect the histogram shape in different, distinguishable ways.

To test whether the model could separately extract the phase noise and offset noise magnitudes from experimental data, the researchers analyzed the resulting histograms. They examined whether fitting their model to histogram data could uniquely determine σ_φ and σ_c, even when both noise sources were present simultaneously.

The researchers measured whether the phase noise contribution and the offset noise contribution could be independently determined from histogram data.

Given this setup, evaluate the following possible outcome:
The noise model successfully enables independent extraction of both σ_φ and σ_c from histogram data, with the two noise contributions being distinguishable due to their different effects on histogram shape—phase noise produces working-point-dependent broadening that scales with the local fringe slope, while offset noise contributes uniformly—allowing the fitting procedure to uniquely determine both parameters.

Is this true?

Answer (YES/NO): YES